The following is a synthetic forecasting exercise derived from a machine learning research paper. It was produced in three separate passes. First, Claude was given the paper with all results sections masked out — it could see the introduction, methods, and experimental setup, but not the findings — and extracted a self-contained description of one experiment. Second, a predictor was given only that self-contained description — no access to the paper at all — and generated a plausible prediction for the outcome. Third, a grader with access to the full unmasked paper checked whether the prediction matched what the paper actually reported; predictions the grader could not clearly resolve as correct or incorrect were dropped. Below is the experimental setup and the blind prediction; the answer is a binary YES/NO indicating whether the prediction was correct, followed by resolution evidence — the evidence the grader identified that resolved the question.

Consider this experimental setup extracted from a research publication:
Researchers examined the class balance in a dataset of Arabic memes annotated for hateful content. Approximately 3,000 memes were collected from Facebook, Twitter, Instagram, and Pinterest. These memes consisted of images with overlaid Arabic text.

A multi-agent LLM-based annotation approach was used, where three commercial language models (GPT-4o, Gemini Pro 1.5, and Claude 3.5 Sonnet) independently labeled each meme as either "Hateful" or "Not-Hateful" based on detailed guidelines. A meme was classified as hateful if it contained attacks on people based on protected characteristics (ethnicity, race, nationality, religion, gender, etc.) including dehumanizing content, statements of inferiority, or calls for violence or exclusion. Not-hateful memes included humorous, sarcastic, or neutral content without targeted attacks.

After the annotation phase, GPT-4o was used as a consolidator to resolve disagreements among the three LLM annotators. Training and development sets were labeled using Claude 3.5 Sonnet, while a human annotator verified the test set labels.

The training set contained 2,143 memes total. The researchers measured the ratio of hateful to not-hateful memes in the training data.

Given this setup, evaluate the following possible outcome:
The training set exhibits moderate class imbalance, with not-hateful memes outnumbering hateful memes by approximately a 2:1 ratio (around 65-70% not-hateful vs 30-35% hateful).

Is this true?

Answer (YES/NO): NO